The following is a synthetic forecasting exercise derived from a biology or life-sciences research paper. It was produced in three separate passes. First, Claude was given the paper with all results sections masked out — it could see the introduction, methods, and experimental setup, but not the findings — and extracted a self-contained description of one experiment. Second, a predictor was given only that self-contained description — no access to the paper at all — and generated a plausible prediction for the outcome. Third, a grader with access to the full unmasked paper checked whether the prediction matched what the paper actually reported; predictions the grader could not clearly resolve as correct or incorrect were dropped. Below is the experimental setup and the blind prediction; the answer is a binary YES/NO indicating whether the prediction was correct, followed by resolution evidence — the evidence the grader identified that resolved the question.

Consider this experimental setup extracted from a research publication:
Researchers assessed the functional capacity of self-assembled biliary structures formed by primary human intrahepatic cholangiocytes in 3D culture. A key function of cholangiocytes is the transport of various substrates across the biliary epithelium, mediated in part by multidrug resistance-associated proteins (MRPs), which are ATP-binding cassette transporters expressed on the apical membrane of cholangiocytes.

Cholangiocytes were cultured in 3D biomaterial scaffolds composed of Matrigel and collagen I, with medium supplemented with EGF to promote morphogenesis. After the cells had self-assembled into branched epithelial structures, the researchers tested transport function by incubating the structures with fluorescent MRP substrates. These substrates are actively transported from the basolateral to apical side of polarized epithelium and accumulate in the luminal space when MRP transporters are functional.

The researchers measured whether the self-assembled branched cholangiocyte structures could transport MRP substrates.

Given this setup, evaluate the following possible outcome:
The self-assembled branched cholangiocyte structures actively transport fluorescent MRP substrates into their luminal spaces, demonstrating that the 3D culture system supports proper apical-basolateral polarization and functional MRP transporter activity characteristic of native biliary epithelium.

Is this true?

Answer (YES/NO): YES